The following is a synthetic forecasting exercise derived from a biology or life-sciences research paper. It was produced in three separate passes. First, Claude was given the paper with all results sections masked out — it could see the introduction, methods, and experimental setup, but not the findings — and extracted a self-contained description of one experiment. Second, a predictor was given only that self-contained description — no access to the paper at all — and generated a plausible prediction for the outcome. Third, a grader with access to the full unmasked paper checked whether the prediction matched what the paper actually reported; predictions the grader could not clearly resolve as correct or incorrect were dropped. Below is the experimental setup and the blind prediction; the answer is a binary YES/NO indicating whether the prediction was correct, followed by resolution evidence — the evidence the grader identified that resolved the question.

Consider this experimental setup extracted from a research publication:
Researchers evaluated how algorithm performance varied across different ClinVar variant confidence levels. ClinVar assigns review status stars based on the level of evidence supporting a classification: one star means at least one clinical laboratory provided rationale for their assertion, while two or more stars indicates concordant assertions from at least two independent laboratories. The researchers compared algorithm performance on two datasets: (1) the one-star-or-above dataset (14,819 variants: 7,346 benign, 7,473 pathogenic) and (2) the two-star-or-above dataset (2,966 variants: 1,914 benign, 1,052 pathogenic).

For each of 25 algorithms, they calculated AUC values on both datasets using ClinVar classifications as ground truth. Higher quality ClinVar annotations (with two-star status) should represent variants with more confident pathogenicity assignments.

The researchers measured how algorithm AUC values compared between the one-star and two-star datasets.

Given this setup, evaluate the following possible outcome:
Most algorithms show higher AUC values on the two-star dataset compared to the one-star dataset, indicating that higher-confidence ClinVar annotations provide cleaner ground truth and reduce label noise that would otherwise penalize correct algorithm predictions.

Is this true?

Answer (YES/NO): NO